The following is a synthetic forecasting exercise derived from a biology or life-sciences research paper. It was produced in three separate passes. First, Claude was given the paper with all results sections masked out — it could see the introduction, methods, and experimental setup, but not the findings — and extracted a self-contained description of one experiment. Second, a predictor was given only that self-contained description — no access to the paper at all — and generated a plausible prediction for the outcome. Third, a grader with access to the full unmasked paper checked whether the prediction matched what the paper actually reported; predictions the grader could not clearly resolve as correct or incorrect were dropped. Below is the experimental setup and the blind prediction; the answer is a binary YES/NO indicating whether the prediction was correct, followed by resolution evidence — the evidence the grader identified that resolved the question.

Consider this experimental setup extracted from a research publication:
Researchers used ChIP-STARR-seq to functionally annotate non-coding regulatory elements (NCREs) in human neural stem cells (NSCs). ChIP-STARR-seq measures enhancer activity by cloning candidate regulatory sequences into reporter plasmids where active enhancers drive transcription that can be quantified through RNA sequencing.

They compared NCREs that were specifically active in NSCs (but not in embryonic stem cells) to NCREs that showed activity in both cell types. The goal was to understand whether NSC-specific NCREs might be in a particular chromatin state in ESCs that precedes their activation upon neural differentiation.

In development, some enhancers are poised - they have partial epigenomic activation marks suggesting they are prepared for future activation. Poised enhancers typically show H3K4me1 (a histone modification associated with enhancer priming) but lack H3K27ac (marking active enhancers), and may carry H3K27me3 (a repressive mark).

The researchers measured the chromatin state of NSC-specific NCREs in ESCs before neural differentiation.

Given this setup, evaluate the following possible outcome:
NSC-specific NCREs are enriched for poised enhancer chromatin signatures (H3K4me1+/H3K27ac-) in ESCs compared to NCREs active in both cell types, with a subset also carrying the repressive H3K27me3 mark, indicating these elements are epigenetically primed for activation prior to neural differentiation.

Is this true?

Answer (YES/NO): NO